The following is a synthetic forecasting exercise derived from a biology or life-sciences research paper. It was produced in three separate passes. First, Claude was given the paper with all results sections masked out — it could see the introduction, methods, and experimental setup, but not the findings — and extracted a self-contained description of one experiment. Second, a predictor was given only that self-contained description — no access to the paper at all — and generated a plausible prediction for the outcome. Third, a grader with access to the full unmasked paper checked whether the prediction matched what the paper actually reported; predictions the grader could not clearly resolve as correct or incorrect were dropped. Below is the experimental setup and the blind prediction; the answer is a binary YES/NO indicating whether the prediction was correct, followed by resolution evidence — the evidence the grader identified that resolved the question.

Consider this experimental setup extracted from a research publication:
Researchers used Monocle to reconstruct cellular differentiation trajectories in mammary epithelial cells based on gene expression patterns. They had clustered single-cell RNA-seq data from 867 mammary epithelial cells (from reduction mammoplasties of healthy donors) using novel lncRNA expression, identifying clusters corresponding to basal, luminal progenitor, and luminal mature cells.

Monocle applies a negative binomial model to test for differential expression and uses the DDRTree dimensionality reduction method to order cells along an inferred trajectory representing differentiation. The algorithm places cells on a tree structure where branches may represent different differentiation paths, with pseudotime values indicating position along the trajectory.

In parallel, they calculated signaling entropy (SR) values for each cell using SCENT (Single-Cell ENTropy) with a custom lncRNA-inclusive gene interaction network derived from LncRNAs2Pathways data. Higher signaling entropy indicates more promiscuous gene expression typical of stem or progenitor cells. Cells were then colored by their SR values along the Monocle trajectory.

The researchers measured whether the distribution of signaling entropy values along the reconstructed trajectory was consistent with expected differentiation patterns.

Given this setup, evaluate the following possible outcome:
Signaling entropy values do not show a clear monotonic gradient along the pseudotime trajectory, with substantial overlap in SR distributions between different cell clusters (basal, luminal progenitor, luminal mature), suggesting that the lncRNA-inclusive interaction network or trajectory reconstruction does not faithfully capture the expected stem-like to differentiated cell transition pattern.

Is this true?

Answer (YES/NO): NO